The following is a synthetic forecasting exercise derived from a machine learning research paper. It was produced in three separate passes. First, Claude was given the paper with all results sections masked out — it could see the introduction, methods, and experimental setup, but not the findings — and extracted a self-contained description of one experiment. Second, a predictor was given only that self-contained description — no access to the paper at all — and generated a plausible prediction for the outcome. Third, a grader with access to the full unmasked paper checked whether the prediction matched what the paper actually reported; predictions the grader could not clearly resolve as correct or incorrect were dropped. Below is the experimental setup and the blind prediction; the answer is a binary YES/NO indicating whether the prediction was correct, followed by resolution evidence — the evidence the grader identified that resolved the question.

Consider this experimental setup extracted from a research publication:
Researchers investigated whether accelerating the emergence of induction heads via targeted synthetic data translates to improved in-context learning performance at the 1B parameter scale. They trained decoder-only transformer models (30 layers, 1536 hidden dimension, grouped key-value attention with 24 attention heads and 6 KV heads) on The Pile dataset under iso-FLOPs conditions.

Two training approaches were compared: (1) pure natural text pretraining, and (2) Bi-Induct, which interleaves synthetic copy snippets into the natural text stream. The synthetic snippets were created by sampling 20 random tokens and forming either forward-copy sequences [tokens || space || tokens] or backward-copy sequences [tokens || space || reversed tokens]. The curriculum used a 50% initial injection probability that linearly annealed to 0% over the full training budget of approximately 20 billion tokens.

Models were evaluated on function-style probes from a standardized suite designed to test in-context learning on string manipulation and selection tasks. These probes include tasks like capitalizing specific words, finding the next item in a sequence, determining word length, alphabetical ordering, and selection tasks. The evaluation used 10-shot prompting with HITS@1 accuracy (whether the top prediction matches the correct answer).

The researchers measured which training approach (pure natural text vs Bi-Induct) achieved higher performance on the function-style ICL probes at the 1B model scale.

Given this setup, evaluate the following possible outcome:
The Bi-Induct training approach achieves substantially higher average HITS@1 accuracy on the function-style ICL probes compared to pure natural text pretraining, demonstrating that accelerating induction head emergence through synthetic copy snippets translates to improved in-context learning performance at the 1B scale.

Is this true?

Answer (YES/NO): NO